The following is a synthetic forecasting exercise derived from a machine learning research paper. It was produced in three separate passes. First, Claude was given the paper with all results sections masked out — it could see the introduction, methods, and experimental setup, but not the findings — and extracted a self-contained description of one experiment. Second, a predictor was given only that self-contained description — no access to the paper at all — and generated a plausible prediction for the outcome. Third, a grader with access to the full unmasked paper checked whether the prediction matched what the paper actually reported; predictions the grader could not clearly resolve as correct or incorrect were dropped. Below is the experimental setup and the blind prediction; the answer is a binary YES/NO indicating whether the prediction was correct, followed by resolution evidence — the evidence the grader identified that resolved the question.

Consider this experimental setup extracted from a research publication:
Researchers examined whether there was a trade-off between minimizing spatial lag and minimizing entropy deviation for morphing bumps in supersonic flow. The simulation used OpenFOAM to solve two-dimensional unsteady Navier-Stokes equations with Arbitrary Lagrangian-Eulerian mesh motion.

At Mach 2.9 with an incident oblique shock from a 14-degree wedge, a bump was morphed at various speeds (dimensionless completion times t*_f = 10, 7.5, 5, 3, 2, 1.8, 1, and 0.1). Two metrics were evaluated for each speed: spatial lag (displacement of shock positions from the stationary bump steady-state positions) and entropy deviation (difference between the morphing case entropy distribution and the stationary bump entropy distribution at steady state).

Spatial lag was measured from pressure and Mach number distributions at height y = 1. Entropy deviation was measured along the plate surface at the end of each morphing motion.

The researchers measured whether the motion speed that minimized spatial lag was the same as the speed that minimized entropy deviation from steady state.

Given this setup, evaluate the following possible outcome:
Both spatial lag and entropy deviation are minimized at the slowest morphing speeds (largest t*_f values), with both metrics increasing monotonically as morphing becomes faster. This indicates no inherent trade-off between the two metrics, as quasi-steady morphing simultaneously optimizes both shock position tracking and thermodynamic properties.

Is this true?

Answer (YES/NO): NO